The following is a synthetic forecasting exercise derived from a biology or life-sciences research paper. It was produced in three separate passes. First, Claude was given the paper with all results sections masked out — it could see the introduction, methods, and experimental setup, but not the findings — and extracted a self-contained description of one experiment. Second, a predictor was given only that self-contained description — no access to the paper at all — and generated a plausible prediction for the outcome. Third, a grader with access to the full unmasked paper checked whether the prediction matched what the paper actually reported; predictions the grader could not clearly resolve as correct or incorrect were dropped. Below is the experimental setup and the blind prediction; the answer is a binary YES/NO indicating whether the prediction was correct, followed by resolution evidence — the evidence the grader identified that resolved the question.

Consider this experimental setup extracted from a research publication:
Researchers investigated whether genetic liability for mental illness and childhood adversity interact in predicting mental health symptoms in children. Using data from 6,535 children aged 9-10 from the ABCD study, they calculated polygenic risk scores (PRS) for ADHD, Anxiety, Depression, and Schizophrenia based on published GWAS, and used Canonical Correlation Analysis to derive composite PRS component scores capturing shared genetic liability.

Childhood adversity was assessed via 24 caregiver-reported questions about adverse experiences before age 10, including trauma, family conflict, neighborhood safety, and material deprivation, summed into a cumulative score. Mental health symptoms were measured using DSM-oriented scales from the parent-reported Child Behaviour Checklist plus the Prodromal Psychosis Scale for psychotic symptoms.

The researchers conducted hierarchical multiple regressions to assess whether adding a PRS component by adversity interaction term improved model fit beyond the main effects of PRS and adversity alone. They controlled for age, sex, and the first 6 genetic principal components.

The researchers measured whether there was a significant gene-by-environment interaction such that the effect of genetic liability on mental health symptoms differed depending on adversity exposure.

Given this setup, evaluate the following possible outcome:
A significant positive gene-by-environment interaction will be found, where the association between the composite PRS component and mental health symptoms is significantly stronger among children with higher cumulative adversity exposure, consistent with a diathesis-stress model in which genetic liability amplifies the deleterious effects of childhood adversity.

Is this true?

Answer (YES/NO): NO